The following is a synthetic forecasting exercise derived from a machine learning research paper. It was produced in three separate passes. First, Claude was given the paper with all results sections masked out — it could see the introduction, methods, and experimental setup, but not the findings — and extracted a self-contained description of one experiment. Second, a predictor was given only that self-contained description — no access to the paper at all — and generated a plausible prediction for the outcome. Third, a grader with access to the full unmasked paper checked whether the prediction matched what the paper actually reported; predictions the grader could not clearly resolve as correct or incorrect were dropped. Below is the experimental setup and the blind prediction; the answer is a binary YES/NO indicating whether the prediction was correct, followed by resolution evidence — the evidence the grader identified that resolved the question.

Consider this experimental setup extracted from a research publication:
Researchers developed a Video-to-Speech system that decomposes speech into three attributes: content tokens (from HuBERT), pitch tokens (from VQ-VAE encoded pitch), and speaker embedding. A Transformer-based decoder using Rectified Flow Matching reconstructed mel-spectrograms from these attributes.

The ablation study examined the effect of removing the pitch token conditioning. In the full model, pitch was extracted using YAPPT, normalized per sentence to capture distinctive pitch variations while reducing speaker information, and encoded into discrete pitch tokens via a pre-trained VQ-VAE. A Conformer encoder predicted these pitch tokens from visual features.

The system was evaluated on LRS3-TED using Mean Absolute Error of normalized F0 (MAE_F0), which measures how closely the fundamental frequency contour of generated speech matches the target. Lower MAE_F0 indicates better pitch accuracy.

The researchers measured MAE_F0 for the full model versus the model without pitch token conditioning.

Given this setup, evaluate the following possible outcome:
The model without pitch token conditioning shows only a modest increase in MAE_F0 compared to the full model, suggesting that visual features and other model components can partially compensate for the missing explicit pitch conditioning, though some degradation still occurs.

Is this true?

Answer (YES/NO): YES